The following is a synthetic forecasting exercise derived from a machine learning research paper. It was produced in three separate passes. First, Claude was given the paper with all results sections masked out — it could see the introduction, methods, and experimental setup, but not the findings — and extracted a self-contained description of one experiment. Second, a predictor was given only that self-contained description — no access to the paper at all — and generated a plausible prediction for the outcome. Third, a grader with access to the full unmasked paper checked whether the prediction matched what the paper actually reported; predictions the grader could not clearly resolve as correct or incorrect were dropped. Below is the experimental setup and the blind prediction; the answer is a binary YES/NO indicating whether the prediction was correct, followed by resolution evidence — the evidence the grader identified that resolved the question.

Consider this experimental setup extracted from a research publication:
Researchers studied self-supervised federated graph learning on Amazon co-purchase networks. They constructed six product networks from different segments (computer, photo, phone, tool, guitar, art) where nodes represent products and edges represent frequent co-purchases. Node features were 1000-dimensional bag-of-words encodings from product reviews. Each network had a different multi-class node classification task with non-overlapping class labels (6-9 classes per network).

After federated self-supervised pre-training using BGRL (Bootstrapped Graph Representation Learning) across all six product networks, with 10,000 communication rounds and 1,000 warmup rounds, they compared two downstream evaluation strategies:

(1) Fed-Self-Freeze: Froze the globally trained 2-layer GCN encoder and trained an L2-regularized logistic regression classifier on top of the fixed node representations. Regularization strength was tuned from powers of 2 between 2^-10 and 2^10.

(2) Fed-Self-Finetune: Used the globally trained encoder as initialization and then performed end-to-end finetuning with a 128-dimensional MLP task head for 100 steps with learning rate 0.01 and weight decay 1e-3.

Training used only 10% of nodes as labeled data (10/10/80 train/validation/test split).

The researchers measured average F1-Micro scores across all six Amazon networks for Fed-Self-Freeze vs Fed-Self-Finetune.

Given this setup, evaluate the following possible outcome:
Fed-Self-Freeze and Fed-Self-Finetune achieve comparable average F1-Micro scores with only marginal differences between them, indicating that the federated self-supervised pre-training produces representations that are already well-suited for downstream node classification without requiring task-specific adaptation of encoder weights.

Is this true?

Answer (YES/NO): NO